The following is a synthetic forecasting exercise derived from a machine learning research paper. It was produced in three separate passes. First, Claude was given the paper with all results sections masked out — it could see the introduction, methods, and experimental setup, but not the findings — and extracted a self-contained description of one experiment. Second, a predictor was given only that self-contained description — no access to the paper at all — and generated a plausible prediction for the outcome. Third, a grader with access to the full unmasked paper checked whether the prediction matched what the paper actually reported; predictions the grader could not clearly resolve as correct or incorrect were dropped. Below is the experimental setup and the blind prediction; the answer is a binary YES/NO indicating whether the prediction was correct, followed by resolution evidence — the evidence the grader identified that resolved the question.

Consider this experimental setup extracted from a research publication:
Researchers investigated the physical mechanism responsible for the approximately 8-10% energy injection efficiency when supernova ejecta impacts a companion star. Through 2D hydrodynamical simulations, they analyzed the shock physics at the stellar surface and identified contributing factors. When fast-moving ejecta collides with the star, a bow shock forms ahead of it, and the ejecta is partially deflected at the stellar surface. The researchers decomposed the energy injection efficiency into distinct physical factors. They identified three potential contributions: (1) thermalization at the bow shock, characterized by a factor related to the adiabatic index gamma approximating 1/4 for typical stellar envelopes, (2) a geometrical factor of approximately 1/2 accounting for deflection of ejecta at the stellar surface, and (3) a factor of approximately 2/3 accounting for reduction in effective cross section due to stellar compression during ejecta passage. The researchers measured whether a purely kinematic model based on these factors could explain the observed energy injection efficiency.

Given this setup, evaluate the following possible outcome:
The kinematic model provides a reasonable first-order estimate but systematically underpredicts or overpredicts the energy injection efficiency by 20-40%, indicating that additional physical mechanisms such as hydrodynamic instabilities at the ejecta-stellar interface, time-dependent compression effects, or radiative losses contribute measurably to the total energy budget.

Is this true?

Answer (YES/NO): NO